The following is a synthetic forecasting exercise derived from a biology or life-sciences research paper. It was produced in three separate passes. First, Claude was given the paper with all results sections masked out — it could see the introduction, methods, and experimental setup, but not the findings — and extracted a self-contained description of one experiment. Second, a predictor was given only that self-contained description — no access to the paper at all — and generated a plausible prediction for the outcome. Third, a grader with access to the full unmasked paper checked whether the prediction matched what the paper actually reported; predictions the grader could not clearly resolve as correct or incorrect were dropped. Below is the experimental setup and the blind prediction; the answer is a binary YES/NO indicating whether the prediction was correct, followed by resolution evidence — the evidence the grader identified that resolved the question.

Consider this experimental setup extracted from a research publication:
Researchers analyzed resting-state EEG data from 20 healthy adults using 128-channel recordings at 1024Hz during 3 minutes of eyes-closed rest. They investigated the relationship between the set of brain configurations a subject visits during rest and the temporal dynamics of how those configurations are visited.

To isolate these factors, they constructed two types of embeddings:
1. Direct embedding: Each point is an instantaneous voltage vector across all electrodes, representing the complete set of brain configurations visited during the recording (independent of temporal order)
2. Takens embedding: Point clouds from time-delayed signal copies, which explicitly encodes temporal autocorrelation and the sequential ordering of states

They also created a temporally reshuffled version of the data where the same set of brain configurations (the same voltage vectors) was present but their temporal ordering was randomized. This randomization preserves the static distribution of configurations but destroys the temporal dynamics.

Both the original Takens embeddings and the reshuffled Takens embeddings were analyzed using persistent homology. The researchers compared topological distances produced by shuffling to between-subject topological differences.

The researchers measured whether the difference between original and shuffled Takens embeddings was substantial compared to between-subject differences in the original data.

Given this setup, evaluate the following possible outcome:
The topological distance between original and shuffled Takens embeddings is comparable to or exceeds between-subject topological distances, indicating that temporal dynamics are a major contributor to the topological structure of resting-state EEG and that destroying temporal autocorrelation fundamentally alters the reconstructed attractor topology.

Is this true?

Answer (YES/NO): YES